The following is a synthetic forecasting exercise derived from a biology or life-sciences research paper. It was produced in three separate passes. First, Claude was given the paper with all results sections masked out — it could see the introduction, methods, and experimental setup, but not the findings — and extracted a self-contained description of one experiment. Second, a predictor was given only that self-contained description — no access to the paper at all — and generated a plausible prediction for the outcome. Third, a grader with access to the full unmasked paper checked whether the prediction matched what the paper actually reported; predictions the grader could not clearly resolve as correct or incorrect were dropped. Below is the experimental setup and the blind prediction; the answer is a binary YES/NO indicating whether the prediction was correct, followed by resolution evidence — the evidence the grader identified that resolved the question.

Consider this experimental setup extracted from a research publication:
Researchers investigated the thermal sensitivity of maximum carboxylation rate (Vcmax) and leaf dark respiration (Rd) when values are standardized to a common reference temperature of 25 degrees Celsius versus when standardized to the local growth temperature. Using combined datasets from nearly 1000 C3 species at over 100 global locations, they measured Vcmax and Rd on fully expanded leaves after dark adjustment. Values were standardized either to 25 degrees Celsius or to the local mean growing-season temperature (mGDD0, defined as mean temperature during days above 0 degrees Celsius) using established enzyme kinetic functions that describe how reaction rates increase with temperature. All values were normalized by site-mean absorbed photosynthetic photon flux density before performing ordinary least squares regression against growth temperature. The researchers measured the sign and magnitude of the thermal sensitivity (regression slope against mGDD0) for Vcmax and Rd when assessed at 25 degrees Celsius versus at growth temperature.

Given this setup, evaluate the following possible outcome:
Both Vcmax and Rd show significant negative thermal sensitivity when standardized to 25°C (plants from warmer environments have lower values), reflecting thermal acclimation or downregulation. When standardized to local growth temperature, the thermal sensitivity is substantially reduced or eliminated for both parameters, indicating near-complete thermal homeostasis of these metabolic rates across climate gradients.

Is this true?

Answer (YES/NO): NO